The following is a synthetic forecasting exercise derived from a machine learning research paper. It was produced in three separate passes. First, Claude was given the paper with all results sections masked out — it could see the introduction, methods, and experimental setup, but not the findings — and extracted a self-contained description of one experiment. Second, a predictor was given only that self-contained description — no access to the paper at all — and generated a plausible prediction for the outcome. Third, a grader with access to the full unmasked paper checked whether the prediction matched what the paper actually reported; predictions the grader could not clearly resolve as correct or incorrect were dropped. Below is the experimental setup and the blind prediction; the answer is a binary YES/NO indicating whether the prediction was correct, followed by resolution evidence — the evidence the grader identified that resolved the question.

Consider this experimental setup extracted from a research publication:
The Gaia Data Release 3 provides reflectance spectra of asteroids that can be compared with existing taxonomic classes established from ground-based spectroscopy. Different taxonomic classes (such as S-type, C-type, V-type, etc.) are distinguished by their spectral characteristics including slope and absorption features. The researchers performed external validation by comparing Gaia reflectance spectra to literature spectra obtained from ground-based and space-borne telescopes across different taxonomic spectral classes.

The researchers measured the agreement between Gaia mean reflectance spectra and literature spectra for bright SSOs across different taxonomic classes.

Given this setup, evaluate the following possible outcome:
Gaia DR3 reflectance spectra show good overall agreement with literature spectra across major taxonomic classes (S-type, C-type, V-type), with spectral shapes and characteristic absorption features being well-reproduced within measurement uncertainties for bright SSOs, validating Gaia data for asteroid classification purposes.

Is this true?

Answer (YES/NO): YES